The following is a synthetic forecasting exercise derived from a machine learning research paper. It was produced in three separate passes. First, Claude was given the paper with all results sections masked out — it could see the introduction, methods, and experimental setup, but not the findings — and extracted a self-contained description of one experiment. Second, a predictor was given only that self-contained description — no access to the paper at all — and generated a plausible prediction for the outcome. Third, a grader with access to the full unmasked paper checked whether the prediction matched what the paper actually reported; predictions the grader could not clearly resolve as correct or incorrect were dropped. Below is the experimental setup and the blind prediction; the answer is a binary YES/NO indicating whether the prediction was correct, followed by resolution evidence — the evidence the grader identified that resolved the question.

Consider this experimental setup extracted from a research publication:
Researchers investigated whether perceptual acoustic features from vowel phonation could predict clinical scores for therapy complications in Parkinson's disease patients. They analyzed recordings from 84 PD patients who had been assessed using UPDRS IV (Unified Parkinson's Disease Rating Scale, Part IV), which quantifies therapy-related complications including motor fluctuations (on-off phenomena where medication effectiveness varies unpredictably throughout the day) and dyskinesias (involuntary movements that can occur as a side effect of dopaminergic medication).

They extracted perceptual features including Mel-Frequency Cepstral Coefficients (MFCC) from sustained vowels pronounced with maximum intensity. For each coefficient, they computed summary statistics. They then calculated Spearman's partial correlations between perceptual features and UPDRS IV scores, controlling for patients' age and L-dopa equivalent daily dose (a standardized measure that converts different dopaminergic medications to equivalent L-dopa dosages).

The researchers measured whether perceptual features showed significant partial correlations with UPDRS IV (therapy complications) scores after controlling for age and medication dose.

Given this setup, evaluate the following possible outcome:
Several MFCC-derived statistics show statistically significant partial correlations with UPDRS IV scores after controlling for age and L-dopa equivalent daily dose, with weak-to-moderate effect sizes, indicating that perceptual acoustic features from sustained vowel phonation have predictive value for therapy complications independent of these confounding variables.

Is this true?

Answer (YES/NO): NO